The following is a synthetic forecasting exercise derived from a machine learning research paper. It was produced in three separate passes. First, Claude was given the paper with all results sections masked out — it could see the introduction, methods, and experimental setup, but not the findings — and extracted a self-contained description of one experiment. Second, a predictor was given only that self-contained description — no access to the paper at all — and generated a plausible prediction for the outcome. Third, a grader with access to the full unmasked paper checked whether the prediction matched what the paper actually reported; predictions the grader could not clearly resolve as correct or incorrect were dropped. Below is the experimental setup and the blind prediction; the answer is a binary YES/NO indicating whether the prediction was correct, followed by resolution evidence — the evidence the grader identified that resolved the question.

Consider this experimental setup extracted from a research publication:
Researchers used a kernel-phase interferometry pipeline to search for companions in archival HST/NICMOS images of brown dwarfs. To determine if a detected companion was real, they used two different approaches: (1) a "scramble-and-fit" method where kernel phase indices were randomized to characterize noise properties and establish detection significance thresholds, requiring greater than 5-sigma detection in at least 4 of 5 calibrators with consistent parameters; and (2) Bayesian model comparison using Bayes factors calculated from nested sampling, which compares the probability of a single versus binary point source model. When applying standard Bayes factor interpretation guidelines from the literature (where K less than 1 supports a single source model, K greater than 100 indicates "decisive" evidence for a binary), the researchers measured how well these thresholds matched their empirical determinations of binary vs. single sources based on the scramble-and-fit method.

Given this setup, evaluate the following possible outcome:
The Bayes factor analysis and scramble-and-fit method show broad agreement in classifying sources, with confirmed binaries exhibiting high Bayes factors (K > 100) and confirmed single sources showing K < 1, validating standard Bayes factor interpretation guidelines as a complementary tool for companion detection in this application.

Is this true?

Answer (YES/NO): NO